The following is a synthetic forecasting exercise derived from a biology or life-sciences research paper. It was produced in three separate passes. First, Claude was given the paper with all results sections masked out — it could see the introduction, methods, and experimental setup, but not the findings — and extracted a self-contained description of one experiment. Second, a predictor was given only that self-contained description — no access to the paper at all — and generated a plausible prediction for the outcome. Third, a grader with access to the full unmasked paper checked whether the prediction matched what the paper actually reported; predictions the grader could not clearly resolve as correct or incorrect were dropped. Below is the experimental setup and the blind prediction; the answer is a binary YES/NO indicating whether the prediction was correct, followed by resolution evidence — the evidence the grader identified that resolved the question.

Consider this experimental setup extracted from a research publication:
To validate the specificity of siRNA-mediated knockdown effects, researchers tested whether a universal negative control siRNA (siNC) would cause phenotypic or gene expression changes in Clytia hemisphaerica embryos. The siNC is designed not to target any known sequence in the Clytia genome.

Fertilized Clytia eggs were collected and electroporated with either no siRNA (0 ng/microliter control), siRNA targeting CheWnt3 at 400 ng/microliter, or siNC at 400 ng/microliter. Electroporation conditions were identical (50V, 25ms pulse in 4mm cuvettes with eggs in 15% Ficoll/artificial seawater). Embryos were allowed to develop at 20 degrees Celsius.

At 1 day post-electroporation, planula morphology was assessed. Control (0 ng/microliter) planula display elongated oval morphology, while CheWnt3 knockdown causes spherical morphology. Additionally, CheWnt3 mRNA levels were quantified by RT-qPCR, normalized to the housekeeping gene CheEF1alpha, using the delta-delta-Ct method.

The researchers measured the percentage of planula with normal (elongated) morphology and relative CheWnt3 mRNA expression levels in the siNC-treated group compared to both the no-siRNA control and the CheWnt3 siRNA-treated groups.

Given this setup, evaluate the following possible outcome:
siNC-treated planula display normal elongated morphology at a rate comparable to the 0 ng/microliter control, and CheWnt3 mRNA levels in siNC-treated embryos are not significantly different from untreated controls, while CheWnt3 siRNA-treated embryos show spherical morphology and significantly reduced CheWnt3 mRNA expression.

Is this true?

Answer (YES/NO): YES